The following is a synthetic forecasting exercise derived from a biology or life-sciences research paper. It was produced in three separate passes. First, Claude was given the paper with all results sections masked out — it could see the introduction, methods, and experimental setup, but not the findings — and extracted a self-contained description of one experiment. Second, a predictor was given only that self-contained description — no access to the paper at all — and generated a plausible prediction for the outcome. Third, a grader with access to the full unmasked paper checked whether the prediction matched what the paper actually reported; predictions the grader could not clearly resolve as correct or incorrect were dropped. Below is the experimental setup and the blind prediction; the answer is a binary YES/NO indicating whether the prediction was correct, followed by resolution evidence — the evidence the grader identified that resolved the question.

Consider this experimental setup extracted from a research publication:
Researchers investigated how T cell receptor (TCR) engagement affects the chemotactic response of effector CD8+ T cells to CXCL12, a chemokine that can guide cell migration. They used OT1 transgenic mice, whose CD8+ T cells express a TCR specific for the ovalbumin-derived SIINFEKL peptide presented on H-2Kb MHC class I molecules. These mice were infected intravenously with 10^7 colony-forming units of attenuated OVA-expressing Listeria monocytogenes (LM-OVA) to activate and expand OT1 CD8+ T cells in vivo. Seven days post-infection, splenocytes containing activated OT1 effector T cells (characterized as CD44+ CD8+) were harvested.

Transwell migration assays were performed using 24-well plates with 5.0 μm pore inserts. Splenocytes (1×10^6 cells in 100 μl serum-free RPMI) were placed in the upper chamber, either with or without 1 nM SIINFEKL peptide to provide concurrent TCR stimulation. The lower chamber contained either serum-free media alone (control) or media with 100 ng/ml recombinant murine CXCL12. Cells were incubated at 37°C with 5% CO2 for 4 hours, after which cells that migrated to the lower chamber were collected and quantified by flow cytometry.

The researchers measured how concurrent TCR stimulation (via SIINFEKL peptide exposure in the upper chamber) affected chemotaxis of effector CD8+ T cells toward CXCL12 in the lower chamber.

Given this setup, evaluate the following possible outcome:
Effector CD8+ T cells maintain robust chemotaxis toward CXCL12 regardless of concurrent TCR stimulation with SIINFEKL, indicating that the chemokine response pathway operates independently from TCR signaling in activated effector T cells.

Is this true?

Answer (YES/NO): NO